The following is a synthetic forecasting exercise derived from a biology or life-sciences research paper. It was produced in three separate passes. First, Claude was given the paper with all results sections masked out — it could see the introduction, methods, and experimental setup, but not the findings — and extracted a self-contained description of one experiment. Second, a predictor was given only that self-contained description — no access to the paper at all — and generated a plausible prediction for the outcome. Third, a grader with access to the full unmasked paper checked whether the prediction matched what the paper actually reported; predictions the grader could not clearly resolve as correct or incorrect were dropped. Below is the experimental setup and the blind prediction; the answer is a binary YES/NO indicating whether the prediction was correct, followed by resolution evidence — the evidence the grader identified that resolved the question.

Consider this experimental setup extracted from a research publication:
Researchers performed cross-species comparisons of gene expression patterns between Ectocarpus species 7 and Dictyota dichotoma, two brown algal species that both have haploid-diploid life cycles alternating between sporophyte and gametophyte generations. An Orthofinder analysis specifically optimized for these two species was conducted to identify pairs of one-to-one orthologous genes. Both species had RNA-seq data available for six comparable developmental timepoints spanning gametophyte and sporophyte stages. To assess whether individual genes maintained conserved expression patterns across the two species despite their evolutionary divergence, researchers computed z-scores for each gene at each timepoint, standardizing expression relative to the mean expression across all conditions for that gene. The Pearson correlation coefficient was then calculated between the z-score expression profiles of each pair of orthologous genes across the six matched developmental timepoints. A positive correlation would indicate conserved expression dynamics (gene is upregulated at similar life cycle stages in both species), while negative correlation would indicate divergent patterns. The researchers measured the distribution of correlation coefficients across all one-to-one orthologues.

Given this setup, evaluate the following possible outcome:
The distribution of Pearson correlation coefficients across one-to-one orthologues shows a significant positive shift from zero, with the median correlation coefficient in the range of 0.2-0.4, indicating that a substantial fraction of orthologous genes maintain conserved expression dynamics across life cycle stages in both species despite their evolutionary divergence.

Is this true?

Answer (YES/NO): NO